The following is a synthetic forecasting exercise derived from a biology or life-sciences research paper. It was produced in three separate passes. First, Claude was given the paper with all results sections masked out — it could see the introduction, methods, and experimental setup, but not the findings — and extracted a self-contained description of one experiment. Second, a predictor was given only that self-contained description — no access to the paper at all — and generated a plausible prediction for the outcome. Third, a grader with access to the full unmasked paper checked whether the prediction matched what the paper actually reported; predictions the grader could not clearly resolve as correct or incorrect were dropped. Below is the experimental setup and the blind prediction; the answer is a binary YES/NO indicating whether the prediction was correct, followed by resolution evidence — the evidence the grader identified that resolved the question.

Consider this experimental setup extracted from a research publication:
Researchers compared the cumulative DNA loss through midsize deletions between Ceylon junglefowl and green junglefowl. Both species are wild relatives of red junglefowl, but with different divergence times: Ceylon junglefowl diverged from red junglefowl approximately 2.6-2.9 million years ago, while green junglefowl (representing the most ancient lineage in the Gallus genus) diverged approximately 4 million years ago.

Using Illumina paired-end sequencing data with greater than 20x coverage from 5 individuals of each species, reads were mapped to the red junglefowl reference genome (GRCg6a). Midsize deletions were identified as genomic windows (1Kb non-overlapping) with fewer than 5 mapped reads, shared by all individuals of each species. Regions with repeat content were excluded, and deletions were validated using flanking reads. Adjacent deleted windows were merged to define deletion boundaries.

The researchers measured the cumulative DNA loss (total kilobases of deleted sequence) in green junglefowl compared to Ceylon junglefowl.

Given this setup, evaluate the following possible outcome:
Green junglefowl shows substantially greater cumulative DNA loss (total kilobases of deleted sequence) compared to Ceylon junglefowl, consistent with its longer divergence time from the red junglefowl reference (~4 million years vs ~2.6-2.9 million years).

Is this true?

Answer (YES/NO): YES